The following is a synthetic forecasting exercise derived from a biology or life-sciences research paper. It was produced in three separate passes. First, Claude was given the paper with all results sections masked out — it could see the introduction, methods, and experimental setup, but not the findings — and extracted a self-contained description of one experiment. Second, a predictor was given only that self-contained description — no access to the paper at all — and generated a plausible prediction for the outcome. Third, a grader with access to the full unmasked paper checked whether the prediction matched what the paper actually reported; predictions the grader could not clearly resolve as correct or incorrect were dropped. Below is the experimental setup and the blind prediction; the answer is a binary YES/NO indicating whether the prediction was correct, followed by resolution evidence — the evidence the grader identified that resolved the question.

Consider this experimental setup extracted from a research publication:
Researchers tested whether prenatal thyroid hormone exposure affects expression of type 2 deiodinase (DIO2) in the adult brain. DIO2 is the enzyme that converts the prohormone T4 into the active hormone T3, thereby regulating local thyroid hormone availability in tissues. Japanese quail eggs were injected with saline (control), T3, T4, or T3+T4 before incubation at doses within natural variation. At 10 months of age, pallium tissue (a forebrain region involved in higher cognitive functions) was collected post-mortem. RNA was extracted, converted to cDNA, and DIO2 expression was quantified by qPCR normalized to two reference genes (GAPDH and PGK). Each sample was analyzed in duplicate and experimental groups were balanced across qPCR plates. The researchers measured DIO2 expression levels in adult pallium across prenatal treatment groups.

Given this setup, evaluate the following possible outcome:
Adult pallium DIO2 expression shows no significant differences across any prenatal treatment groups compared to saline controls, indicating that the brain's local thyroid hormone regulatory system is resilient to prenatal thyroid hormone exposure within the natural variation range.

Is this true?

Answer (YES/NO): YES